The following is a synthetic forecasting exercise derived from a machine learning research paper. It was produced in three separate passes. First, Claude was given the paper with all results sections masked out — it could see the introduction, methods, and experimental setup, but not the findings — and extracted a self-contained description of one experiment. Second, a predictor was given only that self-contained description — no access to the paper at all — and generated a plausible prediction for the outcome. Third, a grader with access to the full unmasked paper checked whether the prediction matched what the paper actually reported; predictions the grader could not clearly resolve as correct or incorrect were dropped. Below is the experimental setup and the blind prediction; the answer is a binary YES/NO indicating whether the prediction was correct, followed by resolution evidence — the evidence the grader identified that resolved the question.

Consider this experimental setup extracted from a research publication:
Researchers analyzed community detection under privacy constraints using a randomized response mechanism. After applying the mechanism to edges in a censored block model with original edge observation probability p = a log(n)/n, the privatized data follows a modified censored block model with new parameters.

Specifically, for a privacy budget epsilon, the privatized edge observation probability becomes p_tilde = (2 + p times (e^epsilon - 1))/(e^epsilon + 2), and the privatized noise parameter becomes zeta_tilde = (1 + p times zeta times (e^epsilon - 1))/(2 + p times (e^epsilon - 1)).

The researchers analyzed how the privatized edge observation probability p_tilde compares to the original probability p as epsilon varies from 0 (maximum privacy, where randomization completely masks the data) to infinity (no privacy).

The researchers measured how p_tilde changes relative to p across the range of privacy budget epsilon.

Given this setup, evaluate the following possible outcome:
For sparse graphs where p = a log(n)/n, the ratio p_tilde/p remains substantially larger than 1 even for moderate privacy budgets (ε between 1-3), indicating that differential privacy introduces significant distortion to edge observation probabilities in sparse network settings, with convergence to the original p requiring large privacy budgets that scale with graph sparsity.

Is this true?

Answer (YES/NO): YES